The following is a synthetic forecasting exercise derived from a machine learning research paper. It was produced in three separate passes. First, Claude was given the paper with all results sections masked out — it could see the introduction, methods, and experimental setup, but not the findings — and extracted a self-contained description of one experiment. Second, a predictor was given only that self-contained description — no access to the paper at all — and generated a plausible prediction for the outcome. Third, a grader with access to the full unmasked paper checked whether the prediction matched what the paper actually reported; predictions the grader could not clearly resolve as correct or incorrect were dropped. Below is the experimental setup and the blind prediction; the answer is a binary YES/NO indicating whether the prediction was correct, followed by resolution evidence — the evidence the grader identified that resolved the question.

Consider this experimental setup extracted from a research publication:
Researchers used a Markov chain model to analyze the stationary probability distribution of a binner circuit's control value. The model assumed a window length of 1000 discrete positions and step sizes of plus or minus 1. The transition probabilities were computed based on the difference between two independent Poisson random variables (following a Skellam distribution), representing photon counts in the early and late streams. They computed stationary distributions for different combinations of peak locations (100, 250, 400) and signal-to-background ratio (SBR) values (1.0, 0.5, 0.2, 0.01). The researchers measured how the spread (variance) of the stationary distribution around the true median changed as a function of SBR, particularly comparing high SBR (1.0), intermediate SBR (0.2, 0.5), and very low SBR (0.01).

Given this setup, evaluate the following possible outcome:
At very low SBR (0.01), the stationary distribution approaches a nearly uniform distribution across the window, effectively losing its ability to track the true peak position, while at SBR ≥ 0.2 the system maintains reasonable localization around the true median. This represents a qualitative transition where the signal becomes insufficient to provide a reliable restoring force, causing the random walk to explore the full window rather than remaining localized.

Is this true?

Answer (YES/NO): NO